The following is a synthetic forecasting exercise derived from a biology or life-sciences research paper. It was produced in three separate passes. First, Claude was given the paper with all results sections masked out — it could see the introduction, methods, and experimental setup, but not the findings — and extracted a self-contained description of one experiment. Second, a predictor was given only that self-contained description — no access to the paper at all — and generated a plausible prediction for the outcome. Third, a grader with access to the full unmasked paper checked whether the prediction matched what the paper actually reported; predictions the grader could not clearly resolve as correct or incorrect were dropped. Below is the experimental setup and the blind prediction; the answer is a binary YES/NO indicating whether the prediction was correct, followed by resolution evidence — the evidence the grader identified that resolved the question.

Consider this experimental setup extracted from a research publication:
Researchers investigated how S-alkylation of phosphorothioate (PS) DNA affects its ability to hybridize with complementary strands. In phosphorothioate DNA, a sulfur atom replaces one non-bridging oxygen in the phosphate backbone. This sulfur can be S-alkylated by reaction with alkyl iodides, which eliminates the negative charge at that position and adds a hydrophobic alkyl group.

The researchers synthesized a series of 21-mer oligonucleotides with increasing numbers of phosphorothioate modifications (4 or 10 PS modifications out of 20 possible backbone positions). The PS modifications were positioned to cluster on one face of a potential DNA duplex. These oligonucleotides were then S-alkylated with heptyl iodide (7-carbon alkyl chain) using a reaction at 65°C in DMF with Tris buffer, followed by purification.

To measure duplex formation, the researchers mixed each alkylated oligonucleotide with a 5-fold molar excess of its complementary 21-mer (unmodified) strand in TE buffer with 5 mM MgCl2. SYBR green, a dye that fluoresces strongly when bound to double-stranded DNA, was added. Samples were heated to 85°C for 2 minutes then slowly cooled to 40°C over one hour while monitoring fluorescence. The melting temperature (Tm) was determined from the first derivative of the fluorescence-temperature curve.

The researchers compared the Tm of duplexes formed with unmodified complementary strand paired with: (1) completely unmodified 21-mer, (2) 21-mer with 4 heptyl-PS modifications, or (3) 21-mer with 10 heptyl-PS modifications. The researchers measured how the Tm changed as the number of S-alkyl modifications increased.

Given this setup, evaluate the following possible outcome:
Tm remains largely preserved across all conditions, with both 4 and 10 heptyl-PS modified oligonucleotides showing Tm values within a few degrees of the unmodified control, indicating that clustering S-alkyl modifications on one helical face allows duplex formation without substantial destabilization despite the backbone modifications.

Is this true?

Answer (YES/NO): NO